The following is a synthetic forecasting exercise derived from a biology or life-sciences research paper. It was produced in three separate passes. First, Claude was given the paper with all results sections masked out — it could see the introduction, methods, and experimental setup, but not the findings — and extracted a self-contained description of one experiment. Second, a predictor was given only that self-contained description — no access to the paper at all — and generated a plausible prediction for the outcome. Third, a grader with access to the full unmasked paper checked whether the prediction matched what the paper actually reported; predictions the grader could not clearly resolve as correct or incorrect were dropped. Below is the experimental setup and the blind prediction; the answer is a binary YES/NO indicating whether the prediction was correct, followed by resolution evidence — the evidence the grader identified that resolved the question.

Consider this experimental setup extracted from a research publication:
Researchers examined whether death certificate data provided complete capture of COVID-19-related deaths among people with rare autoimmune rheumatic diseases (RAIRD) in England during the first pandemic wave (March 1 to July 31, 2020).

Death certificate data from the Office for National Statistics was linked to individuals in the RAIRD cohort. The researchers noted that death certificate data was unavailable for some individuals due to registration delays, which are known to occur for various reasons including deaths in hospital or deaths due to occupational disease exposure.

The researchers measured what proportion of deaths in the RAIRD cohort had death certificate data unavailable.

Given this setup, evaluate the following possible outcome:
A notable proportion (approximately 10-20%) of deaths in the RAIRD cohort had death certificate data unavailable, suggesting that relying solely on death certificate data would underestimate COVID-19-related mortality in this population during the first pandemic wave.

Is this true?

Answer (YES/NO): NO